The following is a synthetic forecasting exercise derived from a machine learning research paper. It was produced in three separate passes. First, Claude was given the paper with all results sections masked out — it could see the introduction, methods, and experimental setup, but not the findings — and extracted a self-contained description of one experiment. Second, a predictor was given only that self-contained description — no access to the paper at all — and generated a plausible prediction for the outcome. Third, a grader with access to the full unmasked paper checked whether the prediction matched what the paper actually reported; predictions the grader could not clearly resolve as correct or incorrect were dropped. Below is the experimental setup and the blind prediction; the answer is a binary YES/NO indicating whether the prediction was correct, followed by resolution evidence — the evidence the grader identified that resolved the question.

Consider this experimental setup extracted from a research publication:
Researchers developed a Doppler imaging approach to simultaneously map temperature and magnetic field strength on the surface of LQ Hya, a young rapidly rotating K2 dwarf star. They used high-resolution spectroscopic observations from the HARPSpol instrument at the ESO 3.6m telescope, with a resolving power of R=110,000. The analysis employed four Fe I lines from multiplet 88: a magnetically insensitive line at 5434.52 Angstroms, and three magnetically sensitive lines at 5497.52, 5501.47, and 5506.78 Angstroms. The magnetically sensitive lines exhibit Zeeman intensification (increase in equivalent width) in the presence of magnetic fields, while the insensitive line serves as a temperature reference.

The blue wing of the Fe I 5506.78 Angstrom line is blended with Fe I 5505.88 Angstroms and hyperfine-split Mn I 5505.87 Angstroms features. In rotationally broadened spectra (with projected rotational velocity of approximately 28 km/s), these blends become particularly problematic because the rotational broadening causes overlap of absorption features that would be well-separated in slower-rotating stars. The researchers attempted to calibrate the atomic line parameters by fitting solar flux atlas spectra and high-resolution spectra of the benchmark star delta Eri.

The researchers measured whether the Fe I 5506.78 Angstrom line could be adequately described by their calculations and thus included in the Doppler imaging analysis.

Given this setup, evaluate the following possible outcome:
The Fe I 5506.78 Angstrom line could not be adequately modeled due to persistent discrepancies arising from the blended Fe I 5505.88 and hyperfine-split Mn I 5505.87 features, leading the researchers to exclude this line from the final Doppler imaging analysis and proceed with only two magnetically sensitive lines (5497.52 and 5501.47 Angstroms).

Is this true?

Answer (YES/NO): YES